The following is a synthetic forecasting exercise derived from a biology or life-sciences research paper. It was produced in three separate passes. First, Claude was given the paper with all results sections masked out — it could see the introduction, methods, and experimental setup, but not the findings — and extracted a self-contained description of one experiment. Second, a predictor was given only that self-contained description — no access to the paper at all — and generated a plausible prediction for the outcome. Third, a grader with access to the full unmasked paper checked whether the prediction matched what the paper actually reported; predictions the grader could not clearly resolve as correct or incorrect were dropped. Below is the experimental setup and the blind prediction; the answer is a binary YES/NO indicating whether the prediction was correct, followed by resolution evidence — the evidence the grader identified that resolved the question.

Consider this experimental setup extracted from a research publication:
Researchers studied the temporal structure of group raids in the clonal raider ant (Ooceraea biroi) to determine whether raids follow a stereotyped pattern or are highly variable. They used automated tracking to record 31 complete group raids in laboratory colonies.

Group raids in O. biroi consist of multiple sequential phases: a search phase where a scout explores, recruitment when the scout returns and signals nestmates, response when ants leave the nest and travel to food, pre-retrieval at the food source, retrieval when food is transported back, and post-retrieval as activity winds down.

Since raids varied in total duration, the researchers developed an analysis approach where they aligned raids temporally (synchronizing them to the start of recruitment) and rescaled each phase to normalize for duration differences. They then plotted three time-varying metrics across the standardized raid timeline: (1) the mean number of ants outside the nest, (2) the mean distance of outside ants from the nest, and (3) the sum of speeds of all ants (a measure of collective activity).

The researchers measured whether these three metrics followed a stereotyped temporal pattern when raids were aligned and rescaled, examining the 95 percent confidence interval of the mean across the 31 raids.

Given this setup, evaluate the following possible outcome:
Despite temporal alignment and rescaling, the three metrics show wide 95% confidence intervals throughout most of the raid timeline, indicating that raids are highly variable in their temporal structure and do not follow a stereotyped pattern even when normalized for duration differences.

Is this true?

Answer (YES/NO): NO